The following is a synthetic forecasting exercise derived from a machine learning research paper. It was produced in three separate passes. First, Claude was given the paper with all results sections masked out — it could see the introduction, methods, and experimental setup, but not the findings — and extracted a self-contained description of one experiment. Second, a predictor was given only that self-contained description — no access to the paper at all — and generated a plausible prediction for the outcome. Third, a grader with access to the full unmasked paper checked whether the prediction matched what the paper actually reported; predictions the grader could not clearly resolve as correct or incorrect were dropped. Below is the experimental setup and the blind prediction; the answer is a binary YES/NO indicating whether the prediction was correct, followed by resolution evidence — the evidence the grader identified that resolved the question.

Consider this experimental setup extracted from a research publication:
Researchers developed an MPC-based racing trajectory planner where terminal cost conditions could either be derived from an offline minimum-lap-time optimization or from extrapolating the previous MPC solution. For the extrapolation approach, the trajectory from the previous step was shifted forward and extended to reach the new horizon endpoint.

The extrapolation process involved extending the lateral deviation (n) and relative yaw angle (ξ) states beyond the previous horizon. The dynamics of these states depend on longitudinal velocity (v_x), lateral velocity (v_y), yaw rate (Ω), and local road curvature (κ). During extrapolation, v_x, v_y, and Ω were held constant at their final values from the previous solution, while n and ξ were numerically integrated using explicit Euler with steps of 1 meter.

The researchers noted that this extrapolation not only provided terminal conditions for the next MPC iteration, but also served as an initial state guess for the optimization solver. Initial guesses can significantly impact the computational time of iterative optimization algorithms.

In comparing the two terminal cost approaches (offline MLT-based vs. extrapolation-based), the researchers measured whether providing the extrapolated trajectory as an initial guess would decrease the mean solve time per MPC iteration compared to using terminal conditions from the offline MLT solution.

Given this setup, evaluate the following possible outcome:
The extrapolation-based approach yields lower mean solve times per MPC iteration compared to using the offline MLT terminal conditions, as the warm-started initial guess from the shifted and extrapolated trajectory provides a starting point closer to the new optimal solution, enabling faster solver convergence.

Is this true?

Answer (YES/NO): NO